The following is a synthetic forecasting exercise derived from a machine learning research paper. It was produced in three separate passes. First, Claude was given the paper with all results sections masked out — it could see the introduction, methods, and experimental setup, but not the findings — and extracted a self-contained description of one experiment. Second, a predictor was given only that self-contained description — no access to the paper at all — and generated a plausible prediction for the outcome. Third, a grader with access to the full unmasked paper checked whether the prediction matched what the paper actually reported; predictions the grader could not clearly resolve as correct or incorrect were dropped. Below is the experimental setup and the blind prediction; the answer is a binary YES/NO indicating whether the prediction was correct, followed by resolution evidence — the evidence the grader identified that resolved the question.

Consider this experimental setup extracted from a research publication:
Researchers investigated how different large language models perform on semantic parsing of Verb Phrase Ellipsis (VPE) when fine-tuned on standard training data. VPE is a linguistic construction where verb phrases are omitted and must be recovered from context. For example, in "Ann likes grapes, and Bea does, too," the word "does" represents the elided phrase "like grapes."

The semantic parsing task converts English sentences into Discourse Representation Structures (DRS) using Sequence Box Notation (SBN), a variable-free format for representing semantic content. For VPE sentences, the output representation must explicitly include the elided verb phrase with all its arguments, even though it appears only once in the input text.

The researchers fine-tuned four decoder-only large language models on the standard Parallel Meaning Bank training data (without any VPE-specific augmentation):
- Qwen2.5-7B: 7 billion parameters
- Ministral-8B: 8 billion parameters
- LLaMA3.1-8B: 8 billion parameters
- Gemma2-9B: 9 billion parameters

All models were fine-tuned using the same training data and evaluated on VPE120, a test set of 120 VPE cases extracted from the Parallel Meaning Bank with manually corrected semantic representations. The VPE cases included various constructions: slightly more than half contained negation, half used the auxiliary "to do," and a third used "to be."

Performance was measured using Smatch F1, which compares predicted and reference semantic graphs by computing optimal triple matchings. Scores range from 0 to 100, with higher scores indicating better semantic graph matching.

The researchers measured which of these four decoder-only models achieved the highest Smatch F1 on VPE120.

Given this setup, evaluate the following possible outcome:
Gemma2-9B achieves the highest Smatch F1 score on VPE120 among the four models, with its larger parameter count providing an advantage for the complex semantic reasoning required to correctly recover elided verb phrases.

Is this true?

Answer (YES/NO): NO